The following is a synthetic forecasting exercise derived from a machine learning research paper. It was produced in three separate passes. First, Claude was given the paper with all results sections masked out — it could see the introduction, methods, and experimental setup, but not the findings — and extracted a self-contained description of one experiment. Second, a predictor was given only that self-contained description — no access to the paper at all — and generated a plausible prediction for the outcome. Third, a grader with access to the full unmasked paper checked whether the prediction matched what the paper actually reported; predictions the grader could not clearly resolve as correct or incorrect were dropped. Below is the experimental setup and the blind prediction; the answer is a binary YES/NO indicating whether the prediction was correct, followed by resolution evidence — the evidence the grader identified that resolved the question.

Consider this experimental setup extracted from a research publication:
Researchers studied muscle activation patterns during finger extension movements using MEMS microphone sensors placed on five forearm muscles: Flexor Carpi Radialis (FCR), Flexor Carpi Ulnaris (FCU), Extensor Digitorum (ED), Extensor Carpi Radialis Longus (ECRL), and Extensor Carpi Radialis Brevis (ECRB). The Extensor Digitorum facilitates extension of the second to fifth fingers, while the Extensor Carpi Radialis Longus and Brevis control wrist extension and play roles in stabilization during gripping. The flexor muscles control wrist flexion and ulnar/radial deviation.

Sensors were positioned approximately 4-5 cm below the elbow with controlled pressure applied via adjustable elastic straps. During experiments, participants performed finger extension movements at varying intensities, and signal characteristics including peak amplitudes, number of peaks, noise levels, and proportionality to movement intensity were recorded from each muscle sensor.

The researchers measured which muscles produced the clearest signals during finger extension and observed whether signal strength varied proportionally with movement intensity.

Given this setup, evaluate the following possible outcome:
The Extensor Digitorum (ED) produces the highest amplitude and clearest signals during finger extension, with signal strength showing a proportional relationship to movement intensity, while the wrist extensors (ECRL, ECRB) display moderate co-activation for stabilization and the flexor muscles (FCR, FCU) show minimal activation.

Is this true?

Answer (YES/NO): NO